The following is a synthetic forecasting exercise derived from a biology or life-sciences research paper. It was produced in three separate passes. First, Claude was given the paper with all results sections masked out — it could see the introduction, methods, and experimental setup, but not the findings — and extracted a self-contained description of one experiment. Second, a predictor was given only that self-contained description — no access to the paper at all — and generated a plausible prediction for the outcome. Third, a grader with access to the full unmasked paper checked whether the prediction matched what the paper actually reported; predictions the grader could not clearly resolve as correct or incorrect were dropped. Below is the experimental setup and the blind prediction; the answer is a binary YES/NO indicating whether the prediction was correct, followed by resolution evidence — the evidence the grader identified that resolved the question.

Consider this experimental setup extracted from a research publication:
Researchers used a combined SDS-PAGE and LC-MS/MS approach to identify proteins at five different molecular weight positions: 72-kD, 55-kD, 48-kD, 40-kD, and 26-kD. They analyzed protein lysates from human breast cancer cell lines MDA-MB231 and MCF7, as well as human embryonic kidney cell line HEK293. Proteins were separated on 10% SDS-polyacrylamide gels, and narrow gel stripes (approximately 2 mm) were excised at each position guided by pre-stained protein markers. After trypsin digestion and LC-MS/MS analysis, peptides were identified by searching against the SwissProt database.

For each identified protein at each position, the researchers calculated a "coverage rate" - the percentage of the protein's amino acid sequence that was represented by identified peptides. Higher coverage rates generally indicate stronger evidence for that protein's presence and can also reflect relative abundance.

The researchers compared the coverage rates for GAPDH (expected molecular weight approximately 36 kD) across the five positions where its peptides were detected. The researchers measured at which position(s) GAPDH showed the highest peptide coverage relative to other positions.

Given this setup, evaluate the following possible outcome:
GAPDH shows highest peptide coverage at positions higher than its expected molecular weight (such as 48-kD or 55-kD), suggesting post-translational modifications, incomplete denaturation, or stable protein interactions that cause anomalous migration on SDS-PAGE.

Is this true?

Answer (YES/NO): NO